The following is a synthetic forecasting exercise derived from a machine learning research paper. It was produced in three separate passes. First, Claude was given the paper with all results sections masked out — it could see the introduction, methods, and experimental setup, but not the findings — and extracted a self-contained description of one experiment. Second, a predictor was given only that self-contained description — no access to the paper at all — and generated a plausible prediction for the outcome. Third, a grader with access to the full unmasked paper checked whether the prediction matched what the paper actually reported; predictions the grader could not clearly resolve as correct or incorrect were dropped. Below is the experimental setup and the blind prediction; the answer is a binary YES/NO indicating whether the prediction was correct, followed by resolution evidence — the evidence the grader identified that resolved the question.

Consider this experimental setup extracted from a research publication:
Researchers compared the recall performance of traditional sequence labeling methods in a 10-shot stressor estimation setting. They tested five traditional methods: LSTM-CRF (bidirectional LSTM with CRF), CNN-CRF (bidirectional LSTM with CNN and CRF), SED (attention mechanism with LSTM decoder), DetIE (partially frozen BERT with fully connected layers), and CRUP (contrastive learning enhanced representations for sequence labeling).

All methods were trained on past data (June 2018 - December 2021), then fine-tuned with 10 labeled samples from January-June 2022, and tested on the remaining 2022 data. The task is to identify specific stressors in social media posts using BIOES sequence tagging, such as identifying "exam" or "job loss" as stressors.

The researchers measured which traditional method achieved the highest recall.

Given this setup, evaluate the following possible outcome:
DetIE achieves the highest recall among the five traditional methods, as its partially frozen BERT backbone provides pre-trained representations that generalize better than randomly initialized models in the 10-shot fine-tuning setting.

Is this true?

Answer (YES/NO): NO